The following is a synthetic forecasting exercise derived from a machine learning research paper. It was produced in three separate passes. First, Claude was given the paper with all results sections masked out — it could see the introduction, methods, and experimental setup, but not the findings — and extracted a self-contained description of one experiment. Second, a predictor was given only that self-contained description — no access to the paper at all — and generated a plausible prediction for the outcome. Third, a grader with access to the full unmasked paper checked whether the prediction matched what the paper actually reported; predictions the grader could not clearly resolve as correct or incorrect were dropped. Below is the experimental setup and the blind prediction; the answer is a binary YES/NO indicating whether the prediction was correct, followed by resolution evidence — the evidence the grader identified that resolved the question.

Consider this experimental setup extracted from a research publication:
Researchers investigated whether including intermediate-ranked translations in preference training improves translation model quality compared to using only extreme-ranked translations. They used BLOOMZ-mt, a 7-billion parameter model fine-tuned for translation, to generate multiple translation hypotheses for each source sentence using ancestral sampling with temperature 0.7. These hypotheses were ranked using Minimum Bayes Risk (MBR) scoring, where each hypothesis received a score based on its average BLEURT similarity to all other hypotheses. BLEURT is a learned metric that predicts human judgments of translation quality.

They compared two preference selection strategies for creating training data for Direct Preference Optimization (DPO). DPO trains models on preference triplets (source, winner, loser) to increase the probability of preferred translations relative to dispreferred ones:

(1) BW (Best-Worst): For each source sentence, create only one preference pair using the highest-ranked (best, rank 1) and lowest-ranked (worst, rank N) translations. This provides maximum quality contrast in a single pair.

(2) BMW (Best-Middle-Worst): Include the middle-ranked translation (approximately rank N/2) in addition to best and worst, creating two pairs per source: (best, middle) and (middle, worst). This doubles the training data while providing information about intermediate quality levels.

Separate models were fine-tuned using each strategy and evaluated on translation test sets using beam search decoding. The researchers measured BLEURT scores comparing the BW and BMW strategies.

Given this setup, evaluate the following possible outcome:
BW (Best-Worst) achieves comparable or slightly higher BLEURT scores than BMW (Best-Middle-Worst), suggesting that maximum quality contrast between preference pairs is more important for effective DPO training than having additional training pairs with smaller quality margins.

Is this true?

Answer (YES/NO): NO